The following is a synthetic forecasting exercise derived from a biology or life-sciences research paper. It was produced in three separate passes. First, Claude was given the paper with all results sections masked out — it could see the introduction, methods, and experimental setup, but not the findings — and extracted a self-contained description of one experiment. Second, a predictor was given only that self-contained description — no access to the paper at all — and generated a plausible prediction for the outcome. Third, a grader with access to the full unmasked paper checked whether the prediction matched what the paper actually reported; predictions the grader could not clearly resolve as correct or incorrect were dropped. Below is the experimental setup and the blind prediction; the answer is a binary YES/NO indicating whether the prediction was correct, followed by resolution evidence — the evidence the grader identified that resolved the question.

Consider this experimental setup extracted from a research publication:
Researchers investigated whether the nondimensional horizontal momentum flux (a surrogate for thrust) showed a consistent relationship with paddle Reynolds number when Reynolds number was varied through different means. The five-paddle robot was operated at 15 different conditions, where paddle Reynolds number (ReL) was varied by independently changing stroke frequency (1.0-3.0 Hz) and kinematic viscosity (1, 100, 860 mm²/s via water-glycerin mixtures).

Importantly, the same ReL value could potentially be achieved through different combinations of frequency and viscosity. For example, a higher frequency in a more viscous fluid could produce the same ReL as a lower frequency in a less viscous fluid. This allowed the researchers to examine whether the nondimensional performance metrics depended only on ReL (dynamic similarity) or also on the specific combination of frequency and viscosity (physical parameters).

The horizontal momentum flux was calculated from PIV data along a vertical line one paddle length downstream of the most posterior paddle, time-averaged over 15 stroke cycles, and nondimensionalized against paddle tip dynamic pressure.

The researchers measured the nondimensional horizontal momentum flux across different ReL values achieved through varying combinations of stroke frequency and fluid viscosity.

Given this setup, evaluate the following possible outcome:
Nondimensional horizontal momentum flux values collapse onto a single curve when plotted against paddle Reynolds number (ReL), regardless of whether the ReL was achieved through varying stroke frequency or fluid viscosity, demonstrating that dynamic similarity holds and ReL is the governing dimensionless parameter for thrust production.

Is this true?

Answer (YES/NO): YES